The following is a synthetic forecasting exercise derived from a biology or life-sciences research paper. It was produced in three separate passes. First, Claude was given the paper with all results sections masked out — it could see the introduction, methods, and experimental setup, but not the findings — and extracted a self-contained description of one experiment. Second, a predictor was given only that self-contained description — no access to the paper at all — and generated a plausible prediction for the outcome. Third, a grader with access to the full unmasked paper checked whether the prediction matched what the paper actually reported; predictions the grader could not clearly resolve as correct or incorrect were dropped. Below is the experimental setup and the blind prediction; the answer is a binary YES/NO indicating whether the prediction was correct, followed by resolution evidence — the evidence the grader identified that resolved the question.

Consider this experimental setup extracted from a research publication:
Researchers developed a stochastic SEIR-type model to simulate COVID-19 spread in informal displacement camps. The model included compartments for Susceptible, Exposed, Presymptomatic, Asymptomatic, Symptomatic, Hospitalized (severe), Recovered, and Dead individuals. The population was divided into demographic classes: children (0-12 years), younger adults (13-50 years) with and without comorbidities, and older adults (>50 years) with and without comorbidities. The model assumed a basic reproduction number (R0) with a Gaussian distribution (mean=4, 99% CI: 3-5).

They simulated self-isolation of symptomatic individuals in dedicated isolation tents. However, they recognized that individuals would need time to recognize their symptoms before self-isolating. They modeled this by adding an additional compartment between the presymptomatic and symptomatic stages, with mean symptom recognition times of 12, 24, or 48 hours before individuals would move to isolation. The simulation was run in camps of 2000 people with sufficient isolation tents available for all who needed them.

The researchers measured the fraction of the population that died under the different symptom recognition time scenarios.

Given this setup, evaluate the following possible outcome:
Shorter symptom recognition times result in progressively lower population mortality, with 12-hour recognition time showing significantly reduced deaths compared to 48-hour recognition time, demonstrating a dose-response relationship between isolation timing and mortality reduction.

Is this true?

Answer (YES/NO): NO